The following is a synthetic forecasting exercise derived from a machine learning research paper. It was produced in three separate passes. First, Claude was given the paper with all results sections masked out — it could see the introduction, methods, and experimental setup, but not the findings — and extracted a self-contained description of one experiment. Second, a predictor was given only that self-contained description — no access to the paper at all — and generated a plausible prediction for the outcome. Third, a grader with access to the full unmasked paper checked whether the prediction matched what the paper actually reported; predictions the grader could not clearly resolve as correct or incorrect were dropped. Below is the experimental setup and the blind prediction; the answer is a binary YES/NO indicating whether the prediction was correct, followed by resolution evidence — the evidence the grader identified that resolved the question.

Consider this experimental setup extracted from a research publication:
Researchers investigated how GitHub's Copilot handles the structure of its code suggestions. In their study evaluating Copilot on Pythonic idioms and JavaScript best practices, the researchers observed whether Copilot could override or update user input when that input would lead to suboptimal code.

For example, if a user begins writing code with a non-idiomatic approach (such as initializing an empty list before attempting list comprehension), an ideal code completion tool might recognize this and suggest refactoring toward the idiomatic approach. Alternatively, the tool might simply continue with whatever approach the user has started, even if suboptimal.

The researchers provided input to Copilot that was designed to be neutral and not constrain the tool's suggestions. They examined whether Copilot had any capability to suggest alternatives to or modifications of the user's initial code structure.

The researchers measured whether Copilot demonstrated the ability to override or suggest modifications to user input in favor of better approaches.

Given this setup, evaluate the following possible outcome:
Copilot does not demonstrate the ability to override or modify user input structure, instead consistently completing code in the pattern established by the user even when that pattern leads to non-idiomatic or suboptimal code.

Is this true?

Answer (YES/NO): YES